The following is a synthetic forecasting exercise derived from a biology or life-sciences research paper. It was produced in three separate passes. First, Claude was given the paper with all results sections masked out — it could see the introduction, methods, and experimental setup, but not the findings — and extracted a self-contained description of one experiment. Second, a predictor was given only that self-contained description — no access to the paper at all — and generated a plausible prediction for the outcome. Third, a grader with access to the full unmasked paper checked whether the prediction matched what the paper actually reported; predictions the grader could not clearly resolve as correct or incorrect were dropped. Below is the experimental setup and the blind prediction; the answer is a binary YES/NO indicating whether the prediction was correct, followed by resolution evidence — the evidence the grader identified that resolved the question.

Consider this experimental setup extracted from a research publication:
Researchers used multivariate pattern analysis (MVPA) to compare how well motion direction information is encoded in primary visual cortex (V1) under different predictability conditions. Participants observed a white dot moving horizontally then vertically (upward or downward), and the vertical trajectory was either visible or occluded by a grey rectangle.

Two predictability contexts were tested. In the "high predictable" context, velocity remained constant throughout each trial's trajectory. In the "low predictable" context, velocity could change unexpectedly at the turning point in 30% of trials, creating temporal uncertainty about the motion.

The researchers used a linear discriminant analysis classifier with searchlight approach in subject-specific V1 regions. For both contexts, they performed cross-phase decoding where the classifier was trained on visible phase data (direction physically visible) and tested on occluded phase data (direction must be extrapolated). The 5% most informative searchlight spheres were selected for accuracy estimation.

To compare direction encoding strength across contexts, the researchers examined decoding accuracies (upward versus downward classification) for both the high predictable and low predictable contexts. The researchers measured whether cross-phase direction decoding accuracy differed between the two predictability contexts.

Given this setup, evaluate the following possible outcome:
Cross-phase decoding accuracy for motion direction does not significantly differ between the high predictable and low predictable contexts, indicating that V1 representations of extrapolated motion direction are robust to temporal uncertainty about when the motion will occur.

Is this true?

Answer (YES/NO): NO